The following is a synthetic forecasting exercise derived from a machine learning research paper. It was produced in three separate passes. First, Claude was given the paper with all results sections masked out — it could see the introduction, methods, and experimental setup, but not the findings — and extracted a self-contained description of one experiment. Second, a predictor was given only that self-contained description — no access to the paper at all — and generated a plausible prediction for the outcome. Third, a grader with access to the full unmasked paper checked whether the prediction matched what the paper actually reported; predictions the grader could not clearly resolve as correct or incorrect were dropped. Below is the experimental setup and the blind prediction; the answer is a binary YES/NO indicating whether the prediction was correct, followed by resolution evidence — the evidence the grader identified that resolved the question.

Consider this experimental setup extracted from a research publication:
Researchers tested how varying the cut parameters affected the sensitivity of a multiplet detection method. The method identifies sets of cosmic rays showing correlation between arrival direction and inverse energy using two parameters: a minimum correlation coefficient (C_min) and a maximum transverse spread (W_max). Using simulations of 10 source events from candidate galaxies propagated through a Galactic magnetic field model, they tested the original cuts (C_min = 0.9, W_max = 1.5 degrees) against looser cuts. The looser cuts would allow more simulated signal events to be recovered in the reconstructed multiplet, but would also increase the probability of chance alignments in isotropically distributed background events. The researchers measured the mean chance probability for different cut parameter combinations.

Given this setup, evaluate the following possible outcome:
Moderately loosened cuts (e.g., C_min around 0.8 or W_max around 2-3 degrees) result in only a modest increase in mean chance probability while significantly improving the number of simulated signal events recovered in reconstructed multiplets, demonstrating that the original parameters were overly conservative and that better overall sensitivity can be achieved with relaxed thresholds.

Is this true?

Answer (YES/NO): NO